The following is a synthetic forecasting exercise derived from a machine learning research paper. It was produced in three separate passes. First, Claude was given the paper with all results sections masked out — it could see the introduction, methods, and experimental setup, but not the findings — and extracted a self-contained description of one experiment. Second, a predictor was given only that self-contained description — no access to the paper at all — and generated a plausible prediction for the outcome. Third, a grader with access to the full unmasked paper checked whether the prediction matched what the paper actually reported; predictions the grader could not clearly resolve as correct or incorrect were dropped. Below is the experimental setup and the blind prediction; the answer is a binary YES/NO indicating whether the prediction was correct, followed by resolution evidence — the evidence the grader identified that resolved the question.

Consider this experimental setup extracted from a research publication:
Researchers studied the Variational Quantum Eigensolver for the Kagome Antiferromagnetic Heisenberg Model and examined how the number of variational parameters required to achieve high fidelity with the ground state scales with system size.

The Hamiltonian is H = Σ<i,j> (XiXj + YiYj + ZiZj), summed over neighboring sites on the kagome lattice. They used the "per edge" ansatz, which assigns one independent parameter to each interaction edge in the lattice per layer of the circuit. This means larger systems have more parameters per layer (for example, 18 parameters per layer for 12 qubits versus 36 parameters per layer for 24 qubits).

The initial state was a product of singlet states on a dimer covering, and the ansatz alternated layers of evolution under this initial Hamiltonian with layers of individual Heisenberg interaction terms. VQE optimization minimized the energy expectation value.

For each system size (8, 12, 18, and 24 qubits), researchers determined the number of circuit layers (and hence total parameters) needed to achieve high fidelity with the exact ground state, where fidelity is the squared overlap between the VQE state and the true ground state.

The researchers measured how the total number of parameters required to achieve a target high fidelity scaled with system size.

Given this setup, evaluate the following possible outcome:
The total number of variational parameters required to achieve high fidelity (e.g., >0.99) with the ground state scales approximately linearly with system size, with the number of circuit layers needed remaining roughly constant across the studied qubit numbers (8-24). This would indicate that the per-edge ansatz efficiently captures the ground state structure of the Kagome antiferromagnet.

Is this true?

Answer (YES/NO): NO